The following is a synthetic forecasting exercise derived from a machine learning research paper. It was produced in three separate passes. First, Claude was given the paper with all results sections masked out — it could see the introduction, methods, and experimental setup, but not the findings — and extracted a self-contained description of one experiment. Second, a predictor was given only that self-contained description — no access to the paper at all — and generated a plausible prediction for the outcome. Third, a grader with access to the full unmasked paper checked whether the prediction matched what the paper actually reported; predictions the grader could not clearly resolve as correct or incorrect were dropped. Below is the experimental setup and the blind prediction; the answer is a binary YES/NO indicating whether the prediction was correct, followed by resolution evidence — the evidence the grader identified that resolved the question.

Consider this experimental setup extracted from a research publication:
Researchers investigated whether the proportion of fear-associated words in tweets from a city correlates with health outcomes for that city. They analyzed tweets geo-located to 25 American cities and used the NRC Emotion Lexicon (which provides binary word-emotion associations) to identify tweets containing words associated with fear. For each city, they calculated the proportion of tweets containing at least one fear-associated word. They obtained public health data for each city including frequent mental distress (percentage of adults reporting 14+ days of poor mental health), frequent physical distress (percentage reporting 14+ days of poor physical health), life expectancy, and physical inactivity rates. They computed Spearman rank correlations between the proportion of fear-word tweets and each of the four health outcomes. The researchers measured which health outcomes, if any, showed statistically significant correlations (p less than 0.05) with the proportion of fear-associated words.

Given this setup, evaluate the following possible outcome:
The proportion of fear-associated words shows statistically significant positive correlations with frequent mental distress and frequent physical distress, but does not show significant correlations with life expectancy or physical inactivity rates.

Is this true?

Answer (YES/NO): NO